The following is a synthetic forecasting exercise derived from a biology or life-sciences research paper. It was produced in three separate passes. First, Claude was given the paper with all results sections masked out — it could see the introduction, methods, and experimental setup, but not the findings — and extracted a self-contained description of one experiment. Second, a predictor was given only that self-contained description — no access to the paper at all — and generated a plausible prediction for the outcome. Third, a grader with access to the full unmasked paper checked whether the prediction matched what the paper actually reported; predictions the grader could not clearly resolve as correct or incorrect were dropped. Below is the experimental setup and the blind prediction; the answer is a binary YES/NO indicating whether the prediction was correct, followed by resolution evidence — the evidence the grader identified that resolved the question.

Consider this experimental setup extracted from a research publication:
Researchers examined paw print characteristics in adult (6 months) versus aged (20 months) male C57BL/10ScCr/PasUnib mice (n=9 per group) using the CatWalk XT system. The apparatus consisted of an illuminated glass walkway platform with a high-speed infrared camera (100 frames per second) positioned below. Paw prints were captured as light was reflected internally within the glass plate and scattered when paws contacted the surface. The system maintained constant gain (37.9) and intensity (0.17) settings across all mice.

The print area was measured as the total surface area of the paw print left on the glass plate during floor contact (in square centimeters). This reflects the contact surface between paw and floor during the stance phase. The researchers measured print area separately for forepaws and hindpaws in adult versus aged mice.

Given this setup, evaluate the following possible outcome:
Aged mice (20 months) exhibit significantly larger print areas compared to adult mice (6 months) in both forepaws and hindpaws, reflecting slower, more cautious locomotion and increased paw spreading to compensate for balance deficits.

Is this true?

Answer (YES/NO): YES